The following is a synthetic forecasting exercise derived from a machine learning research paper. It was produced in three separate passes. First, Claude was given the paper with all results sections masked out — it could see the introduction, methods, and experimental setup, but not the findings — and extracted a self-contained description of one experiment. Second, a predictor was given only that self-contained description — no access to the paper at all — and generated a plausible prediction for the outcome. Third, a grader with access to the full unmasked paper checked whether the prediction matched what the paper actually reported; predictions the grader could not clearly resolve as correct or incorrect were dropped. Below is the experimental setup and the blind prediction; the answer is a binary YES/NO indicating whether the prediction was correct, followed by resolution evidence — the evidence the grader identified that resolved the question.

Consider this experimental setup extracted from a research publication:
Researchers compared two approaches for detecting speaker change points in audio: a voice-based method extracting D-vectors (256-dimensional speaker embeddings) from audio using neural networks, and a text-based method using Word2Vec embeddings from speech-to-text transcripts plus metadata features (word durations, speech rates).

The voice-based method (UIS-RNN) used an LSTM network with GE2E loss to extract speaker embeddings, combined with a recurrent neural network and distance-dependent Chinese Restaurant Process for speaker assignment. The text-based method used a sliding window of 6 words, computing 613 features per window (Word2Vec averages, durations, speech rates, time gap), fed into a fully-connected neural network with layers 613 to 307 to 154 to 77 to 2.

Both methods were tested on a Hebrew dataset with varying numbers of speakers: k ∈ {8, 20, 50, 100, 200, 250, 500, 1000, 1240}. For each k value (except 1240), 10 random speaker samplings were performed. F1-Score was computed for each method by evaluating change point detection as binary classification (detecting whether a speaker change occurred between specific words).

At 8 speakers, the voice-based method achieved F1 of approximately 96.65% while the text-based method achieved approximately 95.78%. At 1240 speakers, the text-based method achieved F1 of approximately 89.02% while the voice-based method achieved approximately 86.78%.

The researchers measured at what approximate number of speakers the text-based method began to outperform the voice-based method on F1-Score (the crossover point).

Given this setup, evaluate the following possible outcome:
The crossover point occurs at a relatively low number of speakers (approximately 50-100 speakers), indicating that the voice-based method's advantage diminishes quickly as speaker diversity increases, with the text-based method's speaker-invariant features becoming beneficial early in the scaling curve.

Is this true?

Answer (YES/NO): NO